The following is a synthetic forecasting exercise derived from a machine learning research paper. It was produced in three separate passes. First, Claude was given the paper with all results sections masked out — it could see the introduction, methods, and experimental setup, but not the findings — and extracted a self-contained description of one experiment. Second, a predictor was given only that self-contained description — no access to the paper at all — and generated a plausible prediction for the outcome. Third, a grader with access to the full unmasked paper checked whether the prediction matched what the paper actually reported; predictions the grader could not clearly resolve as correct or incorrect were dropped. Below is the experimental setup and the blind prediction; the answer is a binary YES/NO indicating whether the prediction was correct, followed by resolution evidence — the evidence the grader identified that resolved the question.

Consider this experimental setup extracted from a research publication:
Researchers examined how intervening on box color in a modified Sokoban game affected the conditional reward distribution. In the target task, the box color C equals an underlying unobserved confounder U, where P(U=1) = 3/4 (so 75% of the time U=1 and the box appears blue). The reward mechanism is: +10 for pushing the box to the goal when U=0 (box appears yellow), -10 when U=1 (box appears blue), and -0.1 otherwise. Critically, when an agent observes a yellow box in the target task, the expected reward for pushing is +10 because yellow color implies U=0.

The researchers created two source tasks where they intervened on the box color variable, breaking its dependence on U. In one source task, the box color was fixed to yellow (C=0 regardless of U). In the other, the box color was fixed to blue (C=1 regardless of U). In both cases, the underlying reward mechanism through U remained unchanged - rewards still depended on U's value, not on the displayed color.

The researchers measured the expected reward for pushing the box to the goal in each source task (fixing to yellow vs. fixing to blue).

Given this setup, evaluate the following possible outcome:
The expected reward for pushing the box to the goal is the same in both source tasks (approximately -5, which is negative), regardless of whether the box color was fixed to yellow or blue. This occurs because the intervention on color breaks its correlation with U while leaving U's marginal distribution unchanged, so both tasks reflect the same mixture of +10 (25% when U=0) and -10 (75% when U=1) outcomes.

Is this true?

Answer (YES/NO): YES